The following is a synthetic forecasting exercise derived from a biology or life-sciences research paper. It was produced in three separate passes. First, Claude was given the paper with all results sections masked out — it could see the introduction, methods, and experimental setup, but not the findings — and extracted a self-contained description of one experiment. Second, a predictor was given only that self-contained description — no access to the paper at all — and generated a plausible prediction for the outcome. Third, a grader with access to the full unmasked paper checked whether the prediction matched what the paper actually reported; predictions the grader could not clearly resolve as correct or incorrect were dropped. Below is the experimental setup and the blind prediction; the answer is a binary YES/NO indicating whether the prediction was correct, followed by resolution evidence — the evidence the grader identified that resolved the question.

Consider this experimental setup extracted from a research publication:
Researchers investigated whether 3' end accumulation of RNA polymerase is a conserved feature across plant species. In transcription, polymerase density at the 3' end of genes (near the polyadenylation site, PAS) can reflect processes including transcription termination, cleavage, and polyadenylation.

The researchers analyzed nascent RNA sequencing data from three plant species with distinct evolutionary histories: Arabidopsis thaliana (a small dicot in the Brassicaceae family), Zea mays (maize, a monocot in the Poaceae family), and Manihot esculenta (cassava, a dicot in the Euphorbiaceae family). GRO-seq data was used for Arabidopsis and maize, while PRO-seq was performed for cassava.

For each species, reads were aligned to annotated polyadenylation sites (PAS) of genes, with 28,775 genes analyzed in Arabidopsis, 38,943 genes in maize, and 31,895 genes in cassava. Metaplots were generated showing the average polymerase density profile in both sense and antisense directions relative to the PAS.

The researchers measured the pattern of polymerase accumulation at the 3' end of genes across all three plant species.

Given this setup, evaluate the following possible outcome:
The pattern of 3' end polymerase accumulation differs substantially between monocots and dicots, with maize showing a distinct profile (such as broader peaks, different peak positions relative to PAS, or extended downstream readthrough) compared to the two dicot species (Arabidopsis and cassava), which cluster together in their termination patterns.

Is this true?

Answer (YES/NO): NO